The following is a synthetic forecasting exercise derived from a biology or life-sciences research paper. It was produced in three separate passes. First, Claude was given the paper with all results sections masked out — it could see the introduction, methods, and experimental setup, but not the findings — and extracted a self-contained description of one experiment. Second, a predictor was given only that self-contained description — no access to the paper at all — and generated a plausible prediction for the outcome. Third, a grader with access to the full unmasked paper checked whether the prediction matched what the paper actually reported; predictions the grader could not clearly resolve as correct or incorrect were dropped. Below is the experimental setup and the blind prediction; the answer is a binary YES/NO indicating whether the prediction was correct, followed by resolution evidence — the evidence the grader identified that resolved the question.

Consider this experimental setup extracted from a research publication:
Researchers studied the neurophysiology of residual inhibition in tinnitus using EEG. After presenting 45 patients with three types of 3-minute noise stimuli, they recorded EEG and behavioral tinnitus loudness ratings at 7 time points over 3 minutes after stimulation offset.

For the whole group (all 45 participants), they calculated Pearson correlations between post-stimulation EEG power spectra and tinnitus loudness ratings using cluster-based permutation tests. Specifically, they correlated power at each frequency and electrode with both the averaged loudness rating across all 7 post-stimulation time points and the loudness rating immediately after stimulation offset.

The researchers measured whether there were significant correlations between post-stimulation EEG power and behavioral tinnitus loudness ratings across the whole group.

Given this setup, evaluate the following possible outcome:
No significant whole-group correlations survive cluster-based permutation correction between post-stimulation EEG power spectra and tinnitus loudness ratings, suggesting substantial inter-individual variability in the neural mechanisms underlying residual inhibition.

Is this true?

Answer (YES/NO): YES